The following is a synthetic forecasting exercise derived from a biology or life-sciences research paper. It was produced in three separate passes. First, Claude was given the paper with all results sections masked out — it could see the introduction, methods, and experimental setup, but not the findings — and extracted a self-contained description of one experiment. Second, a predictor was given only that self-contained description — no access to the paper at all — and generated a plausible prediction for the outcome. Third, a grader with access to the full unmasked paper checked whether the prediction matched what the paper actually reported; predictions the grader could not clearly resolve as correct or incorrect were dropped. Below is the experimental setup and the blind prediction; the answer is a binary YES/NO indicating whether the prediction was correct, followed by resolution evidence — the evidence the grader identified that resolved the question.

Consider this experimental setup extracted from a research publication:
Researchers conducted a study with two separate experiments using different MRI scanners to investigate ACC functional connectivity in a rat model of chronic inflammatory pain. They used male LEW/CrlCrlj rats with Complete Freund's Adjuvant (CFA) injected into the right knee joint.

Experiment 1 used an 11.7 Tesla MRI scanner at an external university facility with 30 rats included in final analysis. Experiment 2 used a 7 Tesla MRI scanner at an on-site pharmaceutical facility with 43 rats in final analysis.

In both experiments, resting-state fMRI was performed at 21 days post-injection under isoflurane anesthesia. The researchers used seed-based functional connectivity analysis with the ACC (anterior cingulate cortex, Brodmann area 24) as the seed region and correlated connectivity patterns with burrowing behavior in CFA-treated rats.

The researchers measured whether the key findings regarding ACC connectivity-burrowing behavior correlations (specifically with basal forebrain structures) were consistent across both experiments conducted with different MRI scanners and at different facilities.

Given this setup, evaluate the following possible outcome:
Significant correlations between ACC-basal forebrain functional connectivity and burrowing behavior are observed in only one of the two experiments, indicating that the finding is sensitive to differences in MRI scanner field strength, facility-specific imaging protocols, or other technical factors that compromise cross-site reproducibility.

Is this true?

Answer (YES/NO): NO